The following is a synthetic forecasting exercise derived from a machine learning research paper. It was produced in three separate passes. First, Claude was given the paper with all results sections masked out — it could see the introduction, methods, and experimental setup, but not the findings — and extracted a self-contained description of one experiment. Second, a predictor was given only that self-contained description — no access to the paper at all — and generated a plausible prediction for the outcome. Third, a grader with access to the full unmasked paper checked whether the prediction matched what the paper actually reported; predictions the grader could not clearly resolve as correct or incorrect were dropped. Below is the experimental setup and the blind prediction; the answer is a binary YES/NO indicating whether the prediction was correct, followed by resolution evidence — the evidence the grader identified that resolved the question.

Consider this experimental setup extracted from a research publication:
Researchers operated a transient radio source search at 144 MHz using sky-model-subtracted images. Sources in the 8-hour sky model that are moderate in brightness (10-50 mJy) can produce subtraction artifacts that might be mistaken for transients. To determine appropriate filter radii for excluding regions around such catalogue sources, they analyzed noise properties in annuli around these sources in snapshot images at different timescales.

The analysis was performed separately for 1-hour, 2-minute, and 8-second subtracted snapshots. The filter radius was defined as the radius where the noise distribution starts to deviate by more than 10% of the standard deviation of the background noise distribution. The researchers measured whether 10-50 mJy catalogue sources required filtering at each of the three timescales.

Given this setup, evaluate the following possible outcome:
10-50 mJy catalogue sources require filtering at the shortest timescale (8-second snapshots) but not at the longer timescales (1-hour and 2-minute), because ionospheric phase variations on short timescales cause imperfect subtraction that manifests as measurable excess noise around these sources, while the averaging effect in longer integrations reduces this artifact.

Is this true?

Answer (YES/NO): NO